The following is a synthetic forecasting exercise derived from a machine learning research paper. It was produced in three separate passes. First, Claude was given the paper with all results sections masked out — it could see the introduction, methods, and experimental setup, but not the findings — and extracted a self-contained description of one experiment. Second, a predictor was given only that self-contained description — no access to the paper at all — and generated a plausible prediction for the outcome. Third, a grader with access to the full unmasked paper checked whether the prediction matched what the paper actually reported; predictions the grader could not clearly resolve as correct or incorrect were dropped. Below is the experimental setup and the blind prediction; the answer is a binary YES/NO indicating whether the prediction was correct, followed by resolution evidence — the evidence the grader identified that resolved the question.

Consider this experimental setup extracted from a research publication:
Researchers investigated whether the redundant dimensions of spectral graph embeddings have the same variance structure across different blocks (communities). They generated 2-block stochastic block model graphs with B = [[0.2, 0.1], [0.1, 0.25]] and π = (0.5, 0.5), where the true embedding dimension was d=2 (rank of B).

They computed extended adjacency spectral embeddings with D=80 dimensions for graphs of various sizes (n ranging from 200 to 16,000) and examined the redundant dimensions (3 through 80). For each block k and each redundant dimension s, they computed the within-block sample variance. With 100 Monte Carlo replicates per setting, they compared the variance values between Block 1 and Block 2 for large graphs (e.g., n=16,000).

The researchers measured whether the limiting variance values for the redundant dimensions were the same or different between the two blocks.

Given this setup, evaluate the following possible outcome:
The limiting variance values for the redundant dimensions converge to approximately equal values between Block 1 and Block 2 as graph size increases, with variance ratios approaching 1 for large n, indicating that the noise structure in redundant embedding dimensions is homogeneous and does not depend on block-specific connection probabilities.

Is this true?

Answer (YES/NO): NO